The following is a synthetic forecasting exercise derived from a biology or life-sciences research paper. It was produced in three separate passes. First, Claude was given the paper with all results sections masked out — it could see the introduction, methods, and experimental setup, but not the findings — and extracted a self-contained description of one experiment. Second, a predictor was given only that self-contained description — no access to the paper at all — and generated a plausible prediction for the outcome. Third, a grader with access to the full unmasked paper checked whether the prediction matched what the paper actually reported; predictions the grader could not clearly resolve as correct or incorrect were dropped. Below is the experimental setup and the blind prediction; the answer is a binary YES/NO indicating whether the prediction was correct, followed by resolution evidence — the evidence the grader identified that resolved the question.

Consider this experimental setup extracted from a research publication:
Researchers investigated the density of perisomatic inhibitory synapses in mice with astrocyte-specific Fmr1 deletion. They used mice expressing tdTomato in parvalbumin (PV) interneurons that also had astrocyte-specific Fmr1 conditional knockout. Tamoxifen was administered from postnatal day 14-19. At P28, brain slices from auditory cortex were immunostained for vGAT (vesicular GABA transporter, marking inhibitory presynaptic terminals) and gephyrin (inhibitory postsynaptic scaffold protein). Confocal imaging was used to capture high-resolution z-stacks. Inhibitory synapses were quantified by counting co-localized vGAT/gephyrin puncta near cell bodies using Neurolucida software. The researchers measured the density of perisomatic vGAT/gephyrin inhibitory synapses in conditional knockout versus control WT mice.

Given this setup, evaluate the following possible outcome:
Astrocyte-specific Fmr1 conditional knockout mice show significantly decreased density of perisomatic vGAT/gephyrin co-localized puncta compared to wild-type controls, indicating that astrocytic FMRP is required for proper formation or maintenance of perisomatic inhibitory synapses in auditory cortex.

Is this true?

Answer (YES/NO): YES